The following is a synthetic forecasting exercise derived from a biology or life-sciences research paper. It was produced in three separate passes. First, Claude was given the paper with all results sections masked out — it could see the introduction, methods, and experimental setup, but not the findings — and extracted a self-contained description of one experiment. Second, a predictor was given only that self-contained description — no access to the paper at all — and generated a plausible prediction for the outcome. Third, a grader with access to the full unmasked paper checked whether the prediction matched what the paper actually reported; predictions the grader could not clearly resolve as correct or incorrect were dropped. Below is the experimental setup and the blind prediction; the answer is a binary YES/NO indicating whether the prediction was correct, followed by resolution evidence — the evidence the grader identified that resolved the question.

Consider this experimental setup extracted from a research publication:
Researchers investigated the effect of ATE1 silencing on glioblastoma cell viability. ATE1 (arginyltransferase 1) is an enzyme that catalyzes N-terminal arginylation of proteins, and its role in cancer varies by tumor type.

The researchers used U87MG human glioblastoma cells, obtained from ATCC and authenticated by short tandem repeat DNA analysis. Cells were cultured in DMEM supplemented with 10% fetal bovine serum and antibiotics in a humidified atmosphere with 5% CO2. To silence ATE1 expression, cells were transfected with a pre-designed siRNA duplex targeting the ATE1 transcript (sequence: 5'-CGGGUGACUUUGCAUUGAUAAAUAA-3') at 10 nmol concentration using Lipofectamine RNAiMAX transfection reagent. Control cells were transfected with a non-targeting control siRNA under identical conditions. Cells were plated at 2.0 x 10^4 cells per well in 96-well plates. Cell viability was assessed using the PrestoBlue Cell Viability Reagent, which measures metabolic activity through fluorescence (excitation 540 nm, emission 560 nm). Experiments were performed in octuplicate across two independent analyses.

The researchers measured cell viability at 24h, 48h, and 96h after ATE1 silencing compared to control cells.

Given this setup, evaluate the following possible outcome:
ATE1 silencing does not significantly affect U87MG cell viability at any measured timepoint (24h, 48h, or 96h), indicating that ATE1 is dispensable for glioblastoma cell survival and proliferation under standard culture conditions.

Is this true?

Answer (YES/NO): YES